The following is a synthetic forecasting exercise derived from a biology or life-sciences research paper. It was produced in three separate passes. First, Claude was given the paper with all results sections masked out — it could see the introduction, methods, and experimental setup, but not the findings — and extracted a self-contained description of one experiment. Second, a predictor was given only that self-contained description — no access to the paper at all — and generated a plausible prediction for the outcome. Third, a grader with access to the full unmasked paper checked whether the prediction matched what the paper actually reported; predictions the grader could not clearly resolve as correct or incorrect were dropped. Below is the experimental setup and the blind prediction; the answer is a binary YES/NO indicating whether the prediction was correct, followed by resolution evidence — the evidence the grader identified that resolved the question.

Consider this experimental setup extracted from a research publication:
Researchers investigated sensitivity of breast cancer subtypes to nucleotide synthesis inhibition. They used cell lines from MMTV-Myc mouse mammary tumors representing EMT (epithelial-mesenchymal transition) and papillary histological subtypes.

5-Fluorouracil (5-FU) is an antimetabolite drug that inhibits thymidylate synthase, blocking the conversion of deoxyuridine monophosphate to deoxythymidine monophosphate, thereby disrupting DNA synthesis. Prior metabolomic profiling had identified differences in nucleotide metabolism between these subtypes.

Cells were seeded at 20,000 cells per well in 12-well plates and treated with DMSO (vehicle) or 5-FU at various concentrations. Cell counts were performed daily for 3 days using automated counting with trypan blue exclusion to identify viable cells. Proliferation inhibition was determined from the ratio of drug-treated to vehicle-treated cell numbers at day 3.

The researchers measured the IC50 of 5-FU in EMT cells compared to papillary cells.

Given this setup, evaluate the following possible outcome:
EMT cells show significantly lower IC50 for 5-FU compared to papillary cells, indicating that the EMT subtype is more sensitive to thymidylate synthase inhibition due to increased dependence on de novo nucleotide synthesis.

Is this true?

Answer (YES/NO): NO